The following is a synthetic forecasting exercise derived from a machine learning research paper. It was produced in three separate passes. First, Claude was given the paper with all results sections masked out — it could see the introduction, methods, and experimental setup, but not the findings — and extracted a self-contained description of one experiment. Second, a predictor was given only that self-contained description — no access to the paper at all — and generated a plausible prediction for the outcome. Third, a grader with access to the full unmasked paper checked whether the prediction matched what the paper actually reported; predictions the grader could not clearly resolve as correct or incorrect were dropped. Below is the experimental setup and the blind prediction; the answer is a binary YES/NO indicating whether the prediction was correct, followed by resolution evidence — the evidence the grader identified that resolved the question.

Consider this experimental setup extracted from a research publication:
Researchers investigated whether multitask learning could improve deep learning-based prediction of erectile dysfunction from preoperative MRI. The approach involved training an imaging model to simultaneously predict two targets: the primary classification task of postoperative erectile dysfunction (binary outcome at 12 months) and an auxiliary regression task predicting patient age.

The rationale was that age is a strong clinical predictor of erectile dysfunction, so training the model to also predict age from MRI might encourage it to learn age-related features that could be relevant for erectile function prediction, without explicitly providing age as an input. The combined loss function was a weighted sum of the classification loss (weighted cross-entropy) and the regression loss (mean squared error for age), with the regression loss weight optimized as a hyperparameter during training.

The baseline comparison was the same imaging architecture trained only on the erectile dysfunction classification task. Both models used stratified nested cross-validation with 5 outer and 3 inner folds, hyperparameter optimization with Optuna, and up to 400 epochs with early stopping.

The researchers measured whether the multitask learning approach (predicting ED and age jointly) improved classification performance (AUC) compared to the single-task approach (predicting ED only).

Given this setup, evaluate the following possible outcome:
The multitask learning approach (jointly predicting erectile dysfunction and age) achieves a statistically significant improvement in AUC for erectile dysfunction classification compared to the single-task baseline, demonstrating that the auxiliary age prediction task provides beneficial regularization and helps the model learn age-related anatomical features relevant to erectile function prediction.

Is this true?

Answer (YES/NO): NO